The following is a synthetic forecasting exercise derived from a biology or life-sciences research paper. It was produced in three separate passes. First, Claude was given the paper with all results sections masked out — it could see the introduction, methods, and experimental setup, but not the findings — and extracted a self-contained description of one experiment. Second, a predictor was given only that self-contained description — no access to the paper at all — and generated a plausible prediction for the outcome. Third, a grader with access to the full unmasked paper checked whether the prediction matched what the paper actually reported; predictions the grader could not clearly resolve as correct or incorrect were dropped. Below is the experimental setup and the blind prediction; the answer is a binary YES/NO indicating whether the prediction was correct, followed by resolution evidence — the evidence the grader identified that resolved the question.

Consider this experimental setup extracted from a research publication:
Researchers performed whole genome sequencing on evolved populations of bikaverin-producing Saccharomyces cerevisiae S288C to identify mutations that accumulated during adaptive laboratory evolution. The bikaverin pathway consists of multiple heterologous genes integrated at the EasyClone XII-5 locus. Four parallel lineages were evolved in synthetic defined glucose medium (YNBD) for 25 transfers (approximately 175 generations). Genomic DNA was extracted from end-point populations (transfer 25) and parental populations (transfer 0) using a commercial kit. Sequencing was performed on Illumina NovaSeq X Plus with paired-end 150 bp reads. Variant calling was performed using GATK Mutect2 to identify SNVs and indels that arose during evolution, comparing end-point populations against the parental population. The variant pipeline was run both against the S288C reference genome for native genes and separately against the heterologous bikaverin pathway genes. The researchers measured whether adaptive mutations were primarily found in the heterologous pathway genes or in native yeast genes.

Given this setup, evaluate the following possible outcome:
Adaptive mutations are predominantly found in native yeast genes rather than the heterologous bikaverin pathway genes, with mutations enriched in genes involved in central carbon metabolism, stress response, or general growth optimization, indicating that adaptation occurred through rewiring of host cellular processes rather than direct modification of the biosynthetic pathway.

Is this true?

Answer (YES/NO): NO